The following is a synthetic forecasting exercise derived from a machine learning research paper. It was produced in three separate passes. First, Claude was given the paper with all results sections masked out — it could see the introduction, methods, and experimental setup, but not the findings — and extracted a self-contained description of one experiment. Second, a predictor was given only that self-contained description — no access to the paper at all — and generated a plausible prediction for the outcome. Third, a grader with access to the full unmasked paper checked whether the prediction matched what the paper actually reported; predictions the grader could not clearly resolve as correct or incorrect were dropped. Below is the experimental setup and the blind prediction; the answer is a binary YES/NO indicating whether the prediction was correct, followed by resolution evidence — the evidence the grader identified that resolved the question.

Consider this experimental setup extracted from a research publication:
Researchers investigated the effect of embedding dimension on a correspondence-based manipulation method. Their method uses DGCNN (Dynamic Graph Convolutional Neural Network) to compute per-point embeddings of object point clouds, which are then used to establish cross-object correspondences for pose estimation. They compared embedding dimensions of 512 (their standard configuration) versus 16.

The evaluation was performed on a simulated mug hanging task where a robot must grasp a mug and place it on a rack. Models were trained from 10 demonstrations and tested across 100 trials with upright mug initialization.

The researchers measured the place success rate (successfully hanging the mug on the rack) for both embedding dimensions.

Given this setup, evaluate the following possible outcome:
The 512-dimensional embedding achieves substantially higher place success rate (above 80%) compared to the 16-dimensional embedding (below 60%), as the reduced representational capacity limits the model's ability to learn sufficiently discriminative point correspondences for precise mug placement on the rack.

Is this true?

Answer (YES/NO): YES